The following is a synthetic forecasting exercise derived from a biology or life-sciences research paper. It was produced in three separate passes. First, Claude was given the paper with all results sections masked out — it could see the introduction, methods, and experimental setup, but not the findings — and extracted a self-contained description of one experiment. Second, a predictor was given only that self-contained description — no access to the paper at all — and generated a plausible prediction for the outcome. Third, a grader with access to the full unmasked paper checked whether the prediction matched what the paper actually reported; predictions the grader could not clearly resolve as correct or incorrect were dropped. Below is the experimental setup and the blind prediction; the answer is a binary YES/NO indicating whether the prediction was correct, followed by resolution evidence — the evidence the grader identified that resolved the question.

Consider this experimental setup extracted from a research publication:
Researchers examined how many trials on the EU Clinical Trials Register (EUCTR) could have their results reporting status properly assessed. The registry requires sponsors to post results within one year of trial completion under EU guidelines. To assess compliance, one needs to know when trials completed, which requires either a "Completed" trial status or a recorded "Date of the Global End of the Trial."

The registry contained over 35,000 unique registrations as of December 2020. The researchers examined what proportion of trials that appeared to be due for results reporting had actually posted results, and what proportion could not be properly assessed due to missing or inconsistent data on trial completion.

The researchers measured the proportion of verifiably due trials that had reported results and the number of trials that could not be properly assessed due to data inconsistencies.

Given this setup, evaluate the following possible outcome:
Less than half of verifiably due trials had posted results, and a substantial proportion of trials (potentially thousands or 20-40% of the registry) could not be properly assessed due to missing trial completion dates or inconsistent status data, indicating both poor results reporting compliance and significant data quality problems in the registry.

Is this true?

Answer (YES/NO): NO